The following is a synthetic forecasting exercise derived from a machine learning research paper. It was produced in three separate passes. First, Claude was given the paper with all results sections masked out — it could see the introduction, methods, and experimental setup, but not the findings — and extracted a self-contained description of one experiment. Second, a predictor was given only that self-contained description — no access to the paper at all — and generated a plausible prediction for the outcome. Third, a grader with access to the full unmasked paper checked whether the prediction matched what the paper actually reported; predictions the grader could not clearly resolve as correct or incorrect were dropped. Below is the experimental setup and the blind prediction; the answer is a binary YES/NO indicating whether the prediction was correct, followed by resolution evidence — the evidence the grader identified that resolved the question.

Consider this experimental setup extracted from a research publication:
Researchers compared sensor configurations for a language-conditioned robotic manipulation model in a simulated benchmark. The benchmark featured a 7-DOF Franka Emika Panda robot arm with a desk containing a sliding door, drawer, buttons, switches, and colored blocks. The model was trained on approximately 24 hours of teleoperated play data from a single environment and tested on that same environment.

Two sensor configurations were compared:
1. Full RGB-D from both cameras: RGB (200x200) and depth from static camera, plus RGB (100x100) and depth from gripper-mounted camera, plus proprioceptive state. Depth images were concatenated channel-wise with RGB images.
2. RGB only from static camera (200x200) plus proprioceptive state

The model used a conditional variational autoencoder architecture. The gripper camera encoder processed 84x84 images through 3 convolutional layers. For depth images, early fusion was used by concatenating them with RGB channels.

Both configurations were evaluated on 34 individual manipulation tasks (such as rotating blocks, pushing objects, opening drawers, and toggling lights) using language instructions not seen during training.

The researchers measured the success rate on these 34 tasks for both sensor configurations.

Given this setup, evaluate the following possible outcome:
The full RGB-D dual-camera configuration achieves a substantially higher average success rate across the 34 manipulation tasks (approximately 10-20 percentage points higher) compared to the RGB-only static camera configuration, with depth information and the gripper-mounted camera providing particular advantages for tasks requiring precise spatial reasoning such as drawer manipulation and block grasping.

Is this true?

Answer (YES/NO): NO